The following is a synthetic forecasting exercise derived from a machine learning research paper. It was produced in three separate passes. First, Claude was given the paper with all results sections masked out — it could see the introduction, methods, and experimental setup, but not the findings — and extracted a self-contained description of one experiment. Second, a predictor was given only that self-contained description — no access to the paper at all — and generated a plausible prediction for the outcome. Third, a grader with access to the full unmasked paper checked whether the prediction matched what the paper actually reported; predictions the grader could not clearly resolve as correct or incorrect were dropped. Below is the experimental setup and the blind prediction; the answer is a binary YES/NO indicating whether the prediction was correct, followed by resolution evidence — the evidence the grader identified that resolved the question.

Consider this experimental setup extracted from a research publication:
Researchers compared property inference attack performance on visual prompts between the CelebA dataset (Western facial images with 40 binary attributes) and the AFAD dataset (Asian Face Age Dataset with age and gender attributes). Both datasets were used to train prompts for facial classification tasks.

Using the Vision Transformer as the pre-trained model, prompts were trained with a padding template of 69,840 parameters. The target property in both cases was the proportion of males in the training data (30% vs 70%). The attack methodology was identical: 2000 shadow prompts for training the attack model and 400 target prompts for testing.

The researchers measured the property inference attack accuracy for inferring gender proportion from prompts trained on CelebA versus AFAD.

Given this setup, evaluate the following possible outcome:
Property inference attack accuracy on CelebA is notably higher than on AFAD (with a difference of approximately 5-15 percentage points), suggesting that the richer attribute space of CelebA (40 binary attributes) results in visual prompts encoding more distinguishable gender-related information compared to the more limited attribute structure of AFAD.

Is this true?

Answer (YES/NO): NO